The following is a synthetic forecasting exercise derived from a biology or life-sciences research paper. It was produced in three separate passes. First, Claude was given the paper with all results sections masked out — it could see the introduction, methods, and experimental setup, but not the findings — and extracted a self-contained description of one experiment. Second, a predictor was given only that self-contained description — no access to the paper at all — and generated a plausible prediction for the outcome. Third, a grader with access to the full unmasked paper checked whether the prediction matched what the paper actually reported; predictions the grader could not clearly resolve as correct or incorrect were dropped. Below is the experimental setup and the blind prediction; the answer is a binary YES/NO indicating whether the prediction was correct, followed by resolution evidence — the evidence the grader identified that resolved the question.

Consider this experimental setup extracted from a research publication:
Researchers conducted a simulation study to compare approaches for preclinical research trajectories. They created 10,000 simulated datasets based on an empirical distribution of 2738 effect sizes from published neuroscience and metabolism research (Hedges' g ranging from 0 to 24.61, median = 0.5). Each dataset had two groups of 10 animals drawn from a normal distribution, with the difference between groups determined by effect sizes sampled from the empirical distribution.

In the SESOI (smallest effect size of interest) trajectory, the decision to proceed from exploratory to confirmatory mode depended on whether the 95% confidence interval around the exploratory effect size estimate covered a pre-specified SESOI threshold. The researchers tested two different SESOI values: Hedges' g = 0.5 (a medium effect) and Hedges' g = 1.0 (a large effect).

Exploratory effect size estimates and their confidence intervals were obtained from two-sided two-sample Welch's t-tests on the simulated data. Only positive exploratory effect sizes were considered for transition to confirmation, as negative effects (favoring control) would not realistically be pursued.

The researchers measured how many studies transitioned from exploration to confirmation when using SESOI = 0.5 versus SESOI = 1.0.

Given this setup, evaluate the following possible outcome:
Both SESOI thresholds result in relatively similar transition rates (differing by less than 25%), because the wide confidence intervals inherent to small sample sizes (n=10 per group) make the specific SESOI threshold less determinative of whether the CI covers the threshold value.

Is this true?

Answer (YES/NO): YES